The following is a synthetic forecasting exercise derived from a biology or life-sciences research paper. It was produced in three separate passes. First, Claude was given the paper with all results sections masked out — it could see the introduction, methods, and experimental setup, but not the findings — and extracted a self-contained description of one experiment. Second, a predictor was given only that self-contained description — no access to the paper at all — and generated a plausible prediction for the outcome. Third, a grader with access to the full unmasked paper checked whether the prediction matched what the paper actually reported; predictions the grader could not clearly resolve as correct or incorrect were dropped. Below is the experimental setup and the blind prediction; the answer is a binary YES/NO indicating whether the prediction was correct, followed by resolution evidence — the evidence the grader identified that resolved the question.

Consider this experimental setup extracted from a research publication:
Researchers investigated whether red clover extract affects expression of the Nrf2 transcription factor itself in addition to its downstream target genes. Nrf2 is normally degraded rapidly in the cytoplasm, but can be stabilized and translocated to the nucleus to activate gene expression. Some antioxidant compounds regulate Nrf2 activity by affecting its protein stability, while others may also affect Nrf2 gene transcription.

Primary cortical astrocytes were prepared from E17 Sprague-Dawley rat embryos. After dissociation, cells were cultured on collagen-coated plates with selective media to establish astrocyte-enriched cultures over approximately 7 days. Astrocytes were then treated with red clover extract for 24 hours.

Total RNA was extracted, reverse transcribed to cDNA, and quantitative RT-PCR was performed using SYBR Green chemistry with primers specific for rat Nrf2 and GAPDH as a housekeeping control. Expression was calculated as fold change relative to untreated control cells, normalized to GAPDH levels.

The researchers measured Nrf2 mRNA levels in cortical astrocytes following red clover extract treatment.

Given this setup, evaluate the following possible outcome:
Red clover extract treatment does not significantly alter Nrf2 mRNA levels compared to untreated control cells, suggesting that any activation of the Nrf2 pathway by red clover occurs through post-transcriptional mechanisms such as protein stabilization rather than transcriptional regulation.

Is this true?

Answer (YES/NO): NO